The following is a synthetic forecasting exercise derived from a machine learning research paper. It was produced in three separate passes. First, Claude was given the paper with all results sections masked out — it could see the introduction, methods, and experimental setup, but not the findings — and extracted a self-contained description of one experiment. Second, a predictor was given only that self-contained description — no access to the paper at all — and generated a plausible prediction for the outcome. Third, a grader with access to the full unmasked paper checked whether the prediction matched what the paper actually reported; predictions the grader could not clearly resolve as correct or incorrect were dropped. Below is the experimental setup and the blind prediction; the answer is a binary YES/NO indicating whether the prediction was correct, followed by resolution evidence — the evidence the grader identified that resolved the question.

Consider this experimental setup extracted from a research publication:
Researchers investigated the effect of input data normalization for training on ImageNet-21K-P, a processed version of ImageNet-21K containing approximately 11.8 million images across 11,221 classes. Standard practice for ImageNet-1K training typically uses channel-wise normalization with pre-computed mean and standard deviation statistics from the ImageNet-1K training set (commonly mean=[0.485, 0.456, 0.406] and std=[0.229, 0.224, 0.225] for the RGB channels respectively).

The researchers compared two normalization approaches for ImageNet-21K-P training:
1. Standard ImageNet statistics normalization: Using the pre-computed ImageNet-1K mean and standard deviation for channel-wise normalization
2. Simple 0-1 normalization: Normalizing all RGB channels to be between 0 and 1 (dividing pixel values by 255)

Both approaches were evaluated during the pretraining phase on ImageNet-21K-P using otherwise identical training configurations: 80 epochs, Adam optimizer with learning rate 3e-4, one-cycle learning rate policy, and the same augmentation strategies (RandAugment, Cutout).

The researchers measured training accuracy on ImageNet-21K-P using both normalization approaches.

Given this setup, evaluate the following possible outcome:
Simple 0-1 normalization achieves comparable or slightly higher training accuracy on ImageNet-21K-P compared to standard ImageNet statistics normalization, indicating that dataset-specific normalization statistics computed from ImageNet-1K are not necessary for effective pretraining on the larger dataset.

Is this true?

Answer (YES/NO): YES